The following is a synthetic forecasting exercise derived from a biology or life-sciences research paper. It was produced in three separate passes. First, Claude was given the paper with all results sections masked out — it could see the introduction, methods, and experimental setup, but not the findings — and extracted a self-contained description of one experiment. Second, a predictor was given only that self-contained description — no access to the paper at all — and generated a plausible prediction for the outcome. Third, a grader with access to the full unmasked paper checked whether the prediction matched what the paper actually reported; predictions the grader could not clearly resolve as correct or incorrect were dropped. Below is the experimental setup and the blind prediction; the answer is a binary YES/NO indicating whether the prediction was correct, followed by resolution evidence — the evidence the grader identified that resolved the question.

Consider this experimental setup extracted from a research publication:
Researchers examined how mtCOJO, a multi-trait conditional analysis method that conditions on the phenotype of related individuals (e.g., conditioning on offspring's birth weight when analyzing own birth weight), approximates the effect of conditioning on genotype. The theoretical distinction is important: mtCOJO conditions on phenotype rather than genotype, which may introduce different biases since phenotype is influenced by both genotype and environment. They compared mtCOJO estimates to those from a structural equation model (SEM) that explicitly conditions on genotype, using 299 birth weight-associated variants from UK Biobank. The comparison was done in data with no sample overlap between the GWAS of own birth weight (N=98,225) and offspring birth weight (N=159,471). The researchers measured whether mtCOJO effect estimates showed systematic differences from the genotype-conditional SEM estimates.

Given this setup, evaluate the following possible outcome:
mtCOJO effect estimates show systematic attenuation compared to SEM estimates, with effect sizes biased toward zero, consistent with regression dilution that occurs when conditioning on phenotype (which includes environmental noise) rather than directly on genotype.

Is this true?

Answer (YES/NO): YES